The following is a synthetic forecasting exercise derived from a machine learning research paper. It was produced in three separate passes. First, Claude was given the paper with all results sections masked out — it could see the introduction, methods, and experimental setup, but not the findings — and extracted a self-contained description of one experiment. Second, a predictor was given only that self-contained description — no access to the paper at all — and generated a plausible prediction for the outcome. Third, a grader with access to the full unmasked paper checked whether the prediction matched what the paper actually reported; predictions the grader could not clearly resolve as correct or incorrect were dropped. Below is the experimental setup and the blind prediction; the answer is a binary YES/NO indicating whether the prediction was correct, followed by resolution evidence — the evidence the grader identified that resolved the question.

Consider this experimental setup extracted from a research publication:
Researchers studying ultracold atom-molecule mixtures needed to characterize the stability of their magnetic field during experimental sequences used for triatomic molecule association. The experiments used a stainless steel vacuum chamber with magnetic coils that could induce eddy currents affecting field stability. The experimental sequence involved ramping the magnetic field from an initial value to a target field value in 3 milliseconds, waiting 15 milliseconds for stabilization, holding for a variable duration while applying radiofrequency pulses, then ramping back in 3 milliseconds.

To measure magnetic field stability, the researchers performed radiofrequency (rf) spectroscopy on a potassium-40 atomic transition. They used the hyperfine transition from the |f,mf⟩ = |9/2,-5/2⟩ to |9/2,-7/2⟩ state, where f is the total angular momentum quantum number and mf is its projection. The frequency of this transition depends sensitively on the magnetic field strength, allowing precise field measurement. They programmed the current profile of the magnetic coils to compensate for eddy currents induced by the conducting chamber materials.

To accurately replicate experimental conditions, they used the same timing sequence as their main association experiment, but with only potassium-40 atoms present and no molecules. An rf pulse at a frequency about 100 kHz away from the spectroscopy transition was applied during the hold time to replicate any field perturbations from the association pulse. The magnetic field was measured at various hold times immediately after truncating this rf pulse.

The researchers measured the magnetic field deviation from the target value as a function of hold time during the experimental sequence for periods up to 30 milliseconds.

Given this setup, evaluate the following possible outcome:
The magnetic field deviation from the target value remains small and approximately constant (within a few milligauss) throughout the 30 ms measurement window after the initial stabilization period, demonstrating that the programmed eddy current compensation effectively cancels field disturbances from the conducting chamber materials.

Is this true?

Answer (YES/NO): NO